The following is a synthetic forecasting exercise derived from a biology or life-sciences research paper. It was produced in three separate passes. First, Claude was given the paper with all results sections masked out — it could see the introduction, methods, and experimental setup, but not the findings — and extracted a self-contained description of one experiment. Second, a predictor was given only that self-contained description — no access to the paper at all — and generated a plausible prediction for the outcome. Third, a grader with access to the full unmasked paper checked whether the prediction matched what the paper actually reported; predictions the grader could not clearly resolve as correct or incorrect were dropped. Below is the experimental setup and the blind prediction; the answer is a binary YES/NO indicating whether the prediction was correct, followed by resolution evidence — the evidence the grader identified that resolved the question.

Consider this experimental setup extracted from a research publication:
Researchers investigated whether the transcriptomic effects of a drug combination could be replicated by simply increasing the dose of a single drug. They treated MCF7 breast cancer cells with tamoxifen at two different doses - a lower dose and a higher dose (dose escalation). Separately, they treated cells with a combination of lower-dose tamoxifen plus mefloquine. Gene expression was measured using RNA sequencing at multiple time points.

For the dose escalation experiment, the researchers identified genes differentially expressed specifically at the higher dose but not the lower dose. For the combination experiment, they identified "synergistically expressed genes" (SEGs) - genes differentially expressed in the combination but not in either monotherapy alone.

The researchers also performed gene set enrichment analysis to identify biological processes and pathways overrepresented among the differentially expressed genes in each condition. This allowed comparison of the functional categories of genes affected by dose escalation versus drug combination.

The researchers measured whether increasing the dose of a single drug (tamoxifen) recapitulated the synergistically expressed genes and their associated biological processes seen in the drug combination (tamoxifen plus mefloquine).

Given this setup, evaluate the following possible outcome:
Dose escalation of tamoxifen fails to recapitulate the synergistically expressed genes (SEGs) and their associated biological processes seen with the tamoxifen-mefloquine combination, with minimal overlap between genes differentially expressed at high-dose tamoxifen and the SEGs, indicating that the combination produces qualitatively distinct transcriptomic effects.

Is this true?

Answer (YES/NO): YES